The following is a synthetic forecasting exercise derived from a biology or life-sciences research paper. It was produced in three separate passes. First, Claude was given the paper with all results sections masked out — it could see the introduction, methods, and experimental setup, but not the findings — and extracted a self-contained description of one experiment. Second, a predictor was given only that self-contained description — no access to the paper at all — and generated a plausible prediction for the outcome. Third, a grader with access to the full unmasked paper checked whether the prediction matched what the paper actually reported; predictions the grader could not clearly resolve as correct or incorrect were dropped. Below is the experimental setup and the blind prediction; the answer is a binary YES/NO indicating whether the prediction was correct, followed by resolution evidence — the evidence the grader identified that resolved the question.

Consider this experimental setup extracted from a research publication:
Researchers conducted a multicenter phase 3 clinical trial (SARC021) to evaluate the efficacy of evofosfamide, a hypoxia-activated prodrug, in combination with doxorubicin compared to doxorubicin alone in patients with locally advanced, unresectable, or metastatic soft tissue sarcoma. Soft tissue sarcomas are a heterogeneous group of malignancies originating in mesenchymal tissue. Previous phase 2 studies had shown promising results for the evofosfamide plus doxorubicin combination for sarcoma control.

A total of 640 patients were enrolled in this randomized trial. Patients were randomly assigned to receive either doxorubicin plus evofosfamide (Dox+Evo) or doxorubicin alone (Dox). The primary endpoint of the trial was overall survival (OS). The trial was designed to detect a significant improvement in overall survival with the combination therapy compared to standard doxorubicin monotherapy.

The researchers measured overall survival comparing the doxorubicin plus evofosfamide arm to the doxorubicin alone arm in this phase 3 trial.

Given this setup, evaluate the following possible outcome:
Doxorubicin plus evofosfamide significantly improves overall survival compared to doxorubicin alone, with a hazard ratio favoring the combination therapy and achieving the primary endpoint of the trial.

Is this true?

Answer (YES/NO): NO